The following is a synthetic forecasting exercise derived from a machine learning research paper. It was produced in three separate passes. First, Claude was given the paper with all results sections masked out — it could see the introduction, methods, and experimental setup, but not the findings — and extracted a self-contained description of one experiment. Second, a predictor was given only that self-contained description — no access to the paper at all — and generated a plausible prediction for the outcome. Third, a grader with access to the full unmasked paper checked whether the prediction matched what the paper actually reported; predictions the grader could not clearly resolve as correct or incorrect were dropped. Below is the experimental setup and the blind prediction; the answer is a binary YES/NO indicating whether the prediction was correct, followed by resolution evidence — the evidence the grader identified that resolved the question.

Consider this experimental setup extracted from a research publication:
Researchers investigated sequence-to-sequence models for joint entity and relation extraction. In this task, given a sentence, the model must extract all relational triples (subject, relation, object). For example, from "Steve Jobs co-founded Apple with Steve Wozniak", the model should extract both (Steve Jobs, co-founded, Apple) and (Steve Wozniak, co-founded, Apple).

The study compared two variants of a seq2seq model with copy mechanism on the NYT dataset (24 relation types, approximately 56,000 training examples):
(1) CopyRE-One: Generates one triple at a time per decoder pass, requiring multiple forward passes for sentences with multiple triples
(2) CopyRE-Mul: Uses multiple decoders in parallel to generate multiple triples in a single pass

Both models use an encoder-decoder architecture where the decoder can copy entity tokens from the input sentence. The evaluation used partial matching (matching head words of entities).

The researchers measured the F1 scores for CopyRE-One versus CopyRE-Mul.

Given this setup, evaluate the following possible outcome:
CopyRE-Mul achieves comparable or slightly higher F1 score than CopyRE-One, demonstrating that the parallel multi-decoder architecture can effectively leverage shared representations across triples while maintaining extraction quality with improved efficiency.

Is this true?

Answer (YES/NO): YES